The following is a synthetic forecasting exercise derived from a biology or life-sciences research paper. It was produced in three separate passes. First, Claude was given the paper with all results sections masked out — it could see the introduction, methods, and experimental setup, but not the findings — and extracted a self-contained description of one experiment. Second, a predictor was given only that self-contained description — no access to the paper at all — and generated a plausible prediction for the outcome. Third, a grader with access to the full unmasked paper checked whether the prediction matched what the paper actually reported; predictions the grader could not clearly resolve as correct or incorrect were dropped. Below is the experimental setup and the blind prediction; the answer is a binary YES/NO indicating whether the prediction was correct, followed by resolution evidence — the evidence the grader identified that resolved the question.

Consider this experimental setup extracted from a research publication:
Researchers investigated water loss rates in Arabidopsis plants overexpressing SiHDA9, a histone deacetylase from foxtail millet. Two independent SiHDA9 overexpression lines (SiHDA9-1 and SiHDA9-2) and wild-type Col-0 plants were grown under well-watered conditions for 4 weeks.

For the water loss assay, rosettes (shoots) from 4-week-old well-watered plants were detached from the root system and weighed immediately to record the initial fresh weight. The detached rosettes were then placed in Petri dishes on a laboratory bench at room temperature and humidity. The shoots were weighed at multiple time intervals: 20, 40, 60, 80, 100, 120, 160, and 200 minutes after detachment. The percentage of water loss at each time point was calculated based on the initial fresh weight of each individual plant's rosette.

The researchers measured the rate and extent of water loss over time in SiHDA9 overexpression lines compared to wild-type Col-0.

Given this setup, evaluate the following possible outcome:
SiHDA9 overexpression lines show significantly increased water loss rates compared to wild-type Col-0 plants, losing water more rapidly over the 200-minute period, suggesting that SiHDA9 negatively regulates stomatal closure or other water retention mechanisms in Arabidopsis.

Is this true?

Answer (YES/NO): YES